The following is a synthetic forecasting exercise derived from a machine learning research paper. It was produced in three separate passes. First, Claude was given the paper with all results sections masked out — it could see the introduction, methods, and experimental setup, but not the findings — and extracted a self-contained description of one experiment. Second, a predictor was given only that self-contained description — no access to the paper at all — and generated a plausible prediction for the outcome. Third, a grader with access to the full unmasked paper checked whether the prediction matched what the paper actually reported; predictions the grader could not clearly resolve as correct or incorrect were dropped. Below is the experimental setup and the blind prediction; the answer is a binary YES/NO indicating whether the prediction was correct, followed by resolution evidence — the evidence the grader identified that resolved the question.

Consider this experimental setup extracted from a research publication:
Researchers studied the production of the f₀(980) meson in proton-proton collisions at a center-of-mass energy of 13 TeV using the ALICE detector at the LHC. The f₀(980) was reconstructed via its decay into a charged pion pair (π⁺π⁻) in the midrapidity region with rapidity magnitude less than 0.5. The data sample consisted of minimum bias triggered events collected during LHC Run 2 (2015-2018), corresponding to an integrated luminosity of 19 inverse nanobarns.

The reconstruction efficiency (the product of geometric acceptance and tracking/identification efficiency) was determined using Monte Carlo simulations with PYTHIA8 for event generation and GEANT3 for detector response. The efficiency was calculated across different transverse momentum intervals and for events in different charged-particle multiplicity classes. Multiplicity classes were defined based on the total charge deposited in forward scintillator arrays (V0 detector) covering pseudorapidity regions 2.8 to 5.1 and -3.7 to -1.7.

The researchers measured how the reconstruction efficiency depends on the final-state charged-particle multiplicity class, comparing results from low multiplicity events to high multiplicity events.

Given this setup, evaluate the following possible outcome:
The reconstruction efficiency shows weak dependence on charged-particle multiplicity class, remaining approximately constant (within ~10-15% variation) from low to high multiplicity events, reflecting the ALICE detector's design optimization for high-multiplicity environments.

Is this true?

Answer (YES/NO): YES